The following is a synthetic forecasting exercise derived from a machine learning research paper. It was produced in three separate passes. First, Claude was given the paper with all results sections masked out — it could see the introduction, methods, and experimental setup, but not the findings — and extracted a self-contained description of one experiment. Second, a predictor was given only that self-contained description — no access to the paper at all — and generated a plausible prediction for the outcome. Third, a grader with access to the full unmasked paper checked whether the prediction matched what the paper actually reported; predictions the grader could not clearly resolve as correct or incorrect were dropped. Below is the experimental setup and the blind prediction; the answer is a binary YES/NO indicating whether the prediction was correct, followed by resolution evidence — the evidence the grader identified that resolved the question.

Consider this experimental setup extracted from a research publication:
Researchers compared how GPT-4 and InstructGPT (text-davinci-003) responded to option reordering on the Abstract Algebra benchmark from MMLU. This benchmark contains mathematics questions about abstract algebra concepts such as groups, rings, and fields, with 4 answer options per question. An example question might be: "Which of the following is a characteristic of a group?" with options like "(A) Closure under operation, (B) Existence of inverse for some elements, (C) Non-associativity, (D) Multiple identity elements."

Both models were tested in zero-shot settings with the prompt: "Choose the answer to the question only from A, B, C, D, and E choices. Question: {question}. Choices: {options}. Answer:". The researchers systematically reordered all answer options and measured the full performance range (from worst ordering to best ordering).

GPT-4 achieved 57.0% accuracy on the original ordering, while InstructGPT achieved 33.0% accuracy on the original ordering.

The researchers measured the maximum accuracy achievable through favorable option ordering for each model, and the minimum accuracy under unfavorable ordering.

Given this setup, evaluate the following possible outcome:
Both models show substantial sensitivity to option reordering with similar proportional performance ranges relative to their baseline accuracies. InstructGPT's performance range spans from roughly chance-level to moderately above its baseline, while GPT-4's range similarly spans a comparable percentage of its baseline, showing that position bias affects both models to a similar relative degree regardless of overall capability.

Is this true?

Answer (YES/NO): NO